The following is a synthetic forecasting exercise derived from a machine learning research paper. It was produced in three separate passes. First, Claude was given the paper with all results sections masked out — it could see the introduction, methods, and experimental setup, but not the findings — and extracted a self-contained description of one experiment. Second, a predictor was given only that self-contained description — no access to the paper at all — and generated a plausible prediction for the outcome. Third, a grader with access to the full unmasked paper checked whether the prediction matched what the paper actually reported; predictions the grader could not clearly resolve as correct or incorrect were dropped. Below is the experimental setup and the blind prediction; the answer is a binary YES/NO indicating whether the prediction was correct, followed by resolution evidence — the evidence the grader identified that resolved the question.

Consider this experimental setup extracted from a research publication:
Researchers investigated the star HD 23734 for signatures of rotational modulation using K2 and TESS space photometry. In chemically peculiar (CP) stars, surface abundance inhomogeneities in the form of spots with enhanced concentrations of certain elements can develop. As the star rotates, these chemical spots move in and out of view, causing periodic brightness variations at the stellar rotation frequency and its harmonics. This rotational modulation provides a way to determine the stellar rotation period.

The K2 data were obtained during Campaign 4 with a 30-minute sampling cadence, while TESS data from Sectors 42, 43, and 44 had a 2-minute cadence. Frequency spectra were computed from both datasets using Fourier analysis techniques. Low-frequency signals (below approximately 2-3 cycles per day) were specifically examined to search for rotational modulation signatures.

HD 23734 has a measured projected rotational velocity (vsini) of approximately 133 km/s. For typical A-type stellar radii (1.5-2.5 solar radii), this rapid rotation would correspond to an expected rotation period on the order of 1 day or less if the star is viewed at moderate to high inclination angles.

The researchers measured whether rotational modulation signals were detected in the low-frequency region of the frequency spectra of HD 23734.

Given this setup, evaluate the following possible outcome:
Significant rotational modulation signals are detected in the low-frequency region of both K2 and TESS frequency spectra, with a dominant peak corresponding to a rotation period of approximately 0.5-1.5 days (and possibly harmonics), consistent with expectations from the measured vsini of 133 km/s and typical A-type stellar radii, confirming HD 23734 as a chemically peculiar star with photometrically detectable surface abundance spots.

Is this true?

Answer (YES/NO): NO